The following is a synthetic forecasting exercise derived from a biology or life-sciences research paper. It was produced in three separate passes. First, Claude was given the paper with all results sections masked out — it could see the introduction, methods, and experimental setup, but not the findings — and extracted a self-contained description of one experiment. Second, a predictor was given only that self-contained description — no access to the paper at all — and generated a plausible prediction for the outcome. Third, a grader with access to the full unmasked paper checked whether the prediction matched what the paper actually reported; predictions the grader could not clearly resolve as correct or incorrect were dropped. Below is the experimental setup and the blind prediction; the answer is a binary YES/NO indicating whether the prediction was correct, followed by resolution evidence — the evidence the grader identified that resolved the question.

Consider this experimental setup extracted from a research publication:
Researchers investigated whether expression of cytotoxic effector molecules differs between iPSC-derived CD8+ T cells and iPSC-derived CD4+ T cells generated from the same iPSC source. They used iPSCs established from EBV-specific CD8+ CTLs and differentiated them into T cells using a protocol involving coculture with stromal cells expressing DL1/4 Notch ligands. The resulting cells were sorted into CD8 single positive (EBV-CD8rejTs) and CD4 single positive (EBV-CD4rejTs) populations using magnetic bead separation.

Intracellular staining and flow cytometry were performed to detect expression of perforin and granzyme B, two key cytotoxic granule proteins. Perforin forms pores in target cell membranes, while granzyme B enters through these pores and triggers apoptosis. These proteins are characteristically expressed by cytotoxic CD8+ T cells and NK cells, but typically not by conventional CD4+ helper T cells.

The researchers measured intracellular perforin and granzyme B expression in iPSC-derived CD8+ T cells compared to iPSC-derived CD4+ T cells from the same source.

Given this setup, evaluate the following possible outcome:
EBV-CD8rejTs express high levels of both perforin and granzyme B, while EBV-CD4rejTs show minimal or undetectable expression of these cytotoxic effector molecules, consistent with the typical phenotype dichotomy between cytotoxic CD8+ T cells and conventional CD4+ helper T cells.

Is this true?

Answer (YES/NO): NO